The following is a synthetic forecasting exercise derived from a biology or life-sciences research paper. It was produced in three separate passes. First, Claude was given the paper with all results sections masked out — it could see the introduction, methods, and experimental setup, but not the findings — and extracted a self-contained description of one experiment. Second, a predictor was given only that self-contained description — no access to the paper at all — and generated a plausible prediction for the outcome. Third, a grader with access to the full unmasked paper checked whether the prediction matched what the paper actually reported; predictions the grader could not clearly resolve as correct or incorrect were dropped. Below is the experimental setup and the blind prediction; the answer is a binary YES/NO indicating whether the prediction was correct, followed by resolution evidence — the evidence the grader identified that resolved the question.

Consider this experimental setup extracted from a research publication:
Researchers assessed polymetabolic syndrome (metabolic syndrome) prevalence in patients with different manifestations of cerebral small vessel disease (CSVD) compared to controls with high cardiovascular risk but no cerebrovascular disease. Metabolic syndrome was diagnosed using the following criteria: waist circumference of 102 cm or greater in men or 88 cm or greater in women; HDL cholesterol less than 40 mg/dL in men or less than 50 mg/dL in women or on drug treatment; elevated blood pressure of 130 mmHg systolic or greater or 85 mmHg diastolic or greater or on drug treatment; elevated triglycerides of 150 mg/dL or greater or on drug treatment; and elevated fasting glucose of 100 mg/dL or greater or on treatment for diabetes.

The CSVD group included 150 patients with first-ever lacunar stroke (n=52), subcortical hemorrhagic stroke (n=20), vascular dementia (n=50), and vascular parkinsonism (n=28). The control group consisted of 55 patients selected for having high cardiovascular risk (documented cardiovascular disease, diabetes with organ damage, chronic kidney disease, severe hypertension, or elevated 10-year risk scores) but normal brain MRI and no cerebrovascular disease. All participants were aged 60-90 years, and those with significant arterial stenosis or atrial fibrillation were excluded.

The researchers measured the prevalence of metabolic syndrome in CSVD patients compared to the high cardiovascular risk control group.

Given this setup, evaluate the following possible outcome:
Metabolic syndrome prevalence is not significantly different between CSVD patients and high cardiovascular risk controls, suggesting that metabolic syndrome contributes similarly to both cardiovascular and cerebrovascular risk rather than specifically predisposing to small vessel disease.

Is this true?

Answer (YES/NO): NO